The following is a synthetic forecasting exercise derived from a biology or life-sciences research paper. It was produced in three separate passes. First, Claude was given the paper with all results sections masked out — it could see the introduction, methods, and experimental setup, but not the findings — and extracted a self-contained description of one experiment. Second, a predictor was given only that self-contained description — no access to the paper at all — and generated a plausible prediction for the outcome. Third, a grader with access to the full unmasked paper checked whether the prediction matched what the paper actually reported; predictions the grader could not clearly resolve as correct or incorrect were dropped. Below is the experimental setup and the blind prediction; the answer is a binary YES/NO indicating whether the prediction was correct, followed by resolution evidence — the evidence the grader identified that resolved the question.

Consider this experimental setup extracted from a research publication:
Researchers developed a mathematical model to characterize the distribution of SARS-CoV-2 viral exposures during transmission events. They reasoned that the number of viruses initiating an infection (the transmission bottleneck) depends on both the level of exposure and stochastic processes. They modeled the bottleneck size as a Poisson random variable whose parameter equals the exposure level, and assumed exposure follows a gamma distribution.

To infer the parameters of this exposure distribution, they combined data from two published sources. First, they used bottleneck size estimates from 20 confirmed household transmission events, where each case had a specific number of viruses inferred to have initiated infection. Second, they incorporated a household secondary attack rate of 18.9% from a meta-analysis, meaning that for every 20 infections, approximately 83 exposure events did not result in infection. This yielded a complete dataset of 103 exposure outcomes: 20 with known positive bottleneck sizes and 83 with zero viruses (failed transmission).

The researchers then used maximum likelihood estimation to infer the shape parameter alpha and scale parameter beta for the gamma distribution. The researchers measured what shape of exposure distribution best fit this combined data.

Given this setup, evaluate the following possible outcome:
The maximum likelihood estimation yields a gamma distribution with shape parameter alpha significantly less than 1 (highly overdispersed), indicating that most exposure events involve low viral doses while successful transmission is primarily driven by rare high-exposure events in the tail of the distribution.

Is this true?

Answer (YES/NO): YES